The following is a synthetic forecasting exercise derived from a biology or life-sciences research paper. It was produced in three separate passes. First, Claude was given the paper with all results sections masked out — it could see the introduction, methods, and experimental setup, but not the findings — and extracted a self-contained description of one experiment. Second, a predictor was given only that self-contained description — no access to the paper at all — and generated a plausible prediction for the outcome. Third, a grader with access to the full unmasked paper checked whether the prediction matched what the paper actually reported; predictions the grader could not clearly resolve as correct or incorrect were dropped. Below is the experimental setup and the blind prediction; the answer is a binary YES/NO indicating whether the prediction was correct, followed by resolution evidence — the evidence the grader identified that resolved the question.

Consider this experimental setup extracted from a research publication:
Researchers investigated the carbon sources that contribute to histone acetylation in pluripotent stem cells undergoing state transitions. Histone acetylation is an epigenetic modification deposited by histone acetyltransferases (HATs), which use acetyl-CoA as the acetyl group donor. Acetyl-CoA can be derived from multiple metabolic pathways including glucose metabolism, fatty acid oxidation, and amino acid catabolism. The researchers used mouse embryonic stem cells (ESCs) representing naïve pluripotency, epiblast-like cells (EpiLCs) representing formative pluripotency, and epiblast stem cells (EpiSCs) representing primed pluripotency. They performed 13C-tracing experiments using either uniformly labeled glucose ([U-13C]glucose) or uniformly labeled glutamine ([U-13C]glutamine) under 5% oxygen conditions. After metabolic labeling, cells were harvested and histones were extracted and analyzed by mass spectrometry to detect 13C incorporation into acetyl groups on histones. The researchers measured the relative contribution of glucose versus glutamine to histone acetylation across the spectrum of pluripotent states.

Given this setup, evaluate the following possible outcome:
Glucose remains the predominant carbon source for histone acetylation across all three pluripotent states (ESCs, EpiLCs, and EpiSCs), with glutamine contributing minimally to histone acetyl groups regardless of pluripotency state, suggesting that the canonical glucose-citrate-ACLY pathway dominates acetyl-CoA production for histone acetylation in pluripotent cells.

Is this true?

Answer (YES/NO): NO